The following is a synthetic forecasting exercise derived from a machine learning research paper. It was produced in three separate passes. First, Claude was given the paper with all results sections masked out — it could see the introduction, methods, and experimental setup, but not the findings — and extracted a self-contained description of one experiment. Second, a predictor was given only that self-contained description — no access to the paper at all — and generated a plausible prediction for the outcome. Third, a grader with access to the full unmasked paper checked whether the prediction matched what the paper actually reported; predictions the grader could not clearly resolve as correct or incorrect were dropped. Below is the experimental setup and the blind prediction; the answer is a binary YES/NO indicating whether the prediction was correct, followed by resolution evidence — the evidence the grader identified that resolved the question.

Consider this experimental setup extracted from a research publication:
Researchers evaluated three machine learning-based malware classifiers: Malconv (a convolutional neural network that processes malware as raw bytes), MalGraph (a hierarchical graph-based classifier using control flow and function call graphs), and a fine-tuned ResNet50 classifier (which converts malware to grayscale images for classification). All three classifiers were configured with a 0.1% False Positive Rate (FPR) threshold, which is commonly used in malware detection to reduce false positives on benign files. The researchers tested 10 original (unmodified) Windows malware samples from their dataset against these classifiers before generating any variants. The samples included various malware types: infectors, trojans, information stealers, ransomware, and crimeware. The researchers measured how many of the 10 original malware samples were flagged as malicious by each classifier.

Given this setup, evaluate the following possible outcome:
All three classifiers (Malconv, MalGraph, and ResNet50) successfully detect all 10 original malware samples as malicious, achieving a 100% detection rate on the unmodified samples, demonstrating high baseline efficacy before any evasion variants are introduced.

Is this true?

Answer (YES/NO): NO